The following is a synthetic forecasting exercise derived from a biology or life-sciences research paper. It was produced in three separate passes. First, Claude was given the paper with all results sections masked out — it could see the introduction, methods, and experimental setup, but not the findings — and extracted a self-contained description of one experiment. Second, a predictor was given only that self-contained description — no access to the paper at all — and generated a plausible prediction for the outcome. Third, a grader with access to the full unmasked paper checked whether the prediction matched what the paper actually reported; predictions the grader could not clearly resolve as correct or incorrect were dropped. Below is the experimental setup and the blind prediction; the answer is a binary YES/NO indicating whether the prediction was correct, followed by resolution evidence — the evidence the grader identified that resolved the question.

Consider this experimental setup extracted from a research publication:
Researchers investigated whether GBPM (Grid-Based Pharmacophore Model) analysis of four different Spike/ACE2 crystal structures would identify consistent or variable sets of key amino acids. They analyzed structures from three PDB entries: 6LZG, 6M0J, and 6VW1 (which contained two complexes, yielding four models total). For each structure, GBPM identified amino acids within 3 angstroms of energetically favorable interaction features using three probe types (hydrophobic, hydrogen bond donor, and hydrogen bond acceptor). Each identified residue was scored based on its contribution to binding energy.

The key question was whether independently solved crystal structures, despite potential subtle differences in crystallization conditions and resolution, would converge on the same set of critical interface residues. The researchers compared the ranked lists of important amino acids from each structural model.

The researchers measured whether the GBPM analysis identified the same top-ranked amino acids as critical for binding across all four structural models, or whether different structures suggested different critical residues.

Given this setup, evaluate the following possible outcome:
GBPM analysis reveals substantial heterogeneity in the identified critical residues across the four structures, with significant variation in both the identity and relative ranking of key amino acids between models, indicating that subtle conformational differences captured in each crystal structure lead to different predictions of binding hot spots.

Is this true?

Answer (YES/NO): NO